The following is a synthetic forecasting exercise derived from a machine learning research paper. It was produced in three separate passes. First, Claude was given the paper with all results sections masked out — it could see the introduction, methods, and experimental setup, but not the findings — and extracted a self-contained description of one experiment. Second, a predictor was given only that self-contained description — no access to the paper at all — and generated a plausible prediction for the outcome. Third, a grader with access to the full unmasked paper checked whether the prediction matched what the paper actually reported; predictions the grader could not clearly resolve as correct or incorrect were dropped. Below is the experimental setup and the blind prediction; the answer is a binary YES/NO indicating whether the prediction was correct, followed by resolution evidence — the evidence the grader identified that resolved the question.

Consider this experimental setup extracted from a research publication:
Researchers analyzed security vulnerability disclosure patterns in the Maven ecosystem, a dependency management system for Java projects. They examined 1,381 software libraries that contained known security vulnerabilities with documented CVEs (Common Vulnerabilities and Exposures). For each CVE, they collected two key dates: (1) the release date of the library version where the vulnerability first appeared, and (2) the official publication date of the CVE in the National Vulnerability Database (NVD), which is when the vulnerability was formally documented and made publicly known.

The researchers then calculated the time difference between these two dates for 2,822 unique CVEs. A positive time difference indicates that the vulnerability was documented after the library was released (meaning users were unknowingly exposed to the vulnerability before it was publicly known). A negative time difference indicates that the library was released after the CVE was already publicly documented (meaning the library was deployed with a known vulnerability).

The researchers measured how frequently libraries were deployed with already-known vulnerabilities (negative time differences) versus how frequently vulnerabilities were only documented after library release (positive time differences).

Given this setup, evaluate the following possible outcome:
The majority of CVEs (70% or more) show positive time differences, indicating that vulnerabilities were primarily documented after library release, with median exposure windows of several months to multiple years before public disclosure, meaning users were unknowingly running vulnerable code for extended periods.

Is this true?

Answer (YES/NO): YES